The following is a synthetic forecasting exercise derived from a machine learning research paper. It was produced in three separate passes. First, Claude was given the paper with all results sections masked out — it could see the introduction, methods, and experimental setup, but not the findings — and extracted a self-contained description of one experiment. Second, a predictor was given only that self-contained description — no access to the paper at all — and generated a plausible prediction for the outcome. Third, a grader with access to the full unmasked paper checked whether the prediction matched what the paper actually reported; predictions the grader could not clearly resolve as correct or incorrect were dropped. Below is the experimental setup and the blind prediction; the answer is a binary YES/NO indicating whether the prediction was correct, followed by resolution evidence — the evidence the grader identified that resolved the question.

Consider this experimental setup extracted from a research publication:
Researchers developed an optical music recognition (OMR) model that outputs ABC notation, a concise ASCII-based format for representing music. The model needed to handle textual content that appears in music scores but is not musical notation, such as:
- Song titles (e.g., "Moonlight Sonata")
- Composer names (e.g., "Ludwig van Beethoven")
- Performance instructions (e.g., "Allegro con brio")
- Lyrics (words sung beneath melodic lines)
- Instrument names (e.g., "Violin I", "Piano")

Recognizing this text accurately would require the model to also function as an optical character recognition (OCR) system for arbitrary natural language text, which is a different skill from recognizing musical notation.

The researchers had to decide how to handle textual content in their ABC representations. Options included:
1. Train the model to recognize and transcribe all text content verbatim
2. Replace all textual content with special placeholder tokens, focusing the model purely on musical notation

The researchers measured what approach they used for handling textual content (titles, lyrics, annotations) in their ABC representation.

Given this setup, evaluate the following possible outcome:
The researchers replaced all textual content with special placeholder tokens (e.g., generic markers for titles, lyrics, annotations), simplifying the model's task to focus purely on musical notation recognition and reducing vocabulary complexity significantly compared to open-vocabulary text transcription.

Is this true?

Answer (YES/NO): YES